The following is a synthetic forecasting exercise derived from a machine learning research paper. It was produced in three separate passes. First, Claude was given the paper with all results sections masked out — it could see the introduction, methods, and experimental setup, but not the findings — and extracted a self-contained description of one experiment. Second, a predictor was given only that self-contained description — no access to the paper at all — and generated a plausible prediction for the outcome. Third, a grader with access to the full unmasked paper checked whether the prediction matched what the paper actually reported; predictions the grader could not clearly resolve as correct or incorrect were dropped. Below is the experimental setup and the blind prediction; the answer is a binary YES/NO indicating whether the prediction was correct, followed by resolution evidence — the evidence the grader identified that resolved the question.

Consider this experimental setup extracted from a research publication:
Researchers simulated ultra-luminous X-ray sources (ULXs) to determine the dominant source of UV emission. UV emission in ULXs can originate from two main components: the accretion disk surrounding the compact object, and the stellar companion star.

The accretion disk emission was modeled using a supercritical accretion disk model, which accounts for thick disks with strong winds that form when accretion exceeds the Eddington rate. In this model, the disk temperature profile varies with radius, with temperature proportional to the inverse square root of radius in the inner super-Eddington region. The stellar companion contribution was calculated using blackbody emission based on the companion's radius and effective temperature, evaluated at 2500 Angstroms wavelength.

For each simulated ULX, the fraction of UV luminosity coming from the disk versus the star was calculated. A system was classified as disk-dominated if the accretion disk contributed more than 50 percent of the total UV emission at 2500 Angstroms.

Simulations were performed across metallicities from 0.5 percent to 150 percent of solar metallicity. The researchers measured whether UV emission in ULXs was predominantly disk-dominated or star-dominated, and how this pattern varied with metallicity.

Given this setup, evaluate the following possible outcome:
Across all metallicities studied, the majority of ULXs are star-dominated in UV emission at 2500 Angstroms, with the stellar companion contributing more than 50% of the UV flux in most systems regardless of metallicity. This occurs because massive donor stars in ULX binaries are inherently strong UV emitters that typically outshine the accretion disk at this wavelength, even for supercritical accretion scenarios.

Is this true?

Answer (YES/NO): NO